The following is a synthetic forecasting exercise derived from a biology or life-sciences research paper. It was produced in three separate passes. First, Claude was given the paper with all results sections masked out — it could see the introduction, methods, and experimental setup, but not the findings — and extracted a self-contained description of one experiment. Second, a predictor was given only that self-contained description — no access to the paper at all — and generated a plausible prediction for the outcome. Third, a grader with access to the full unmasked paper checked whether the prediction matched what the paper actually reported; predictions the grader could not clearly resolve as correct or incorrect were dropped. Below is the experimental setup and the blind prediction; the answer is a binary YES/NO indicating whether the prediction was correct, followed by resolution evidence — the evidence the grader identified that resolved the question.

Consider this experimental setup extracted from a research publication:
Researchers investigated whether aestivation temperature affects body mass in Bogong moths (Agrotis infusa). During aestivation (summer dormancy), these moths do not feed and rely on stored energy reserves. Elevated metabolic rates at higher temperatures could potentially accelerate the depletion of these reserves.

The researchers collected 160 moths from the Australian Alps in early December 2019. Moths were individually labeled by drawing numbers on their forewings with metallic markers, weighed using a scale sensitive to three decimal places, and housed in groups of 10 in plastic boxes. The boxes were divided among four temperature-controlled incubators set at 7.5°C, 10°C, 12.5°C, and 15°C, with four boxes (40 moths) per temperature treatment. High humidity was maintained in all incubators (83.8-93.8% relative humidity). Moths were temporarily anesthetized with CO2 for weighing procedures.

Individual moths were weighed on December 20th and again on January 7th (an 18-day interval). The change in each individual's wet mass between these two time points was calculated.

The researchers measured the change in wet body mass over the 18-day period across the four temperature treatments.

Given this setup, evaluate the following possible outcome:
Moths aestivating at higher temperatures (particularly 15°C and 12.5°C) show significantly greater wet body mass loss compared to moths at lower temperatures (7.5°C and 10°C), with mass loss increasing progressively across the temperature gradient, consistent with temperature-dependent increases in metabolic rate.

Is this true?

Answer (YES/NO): YES